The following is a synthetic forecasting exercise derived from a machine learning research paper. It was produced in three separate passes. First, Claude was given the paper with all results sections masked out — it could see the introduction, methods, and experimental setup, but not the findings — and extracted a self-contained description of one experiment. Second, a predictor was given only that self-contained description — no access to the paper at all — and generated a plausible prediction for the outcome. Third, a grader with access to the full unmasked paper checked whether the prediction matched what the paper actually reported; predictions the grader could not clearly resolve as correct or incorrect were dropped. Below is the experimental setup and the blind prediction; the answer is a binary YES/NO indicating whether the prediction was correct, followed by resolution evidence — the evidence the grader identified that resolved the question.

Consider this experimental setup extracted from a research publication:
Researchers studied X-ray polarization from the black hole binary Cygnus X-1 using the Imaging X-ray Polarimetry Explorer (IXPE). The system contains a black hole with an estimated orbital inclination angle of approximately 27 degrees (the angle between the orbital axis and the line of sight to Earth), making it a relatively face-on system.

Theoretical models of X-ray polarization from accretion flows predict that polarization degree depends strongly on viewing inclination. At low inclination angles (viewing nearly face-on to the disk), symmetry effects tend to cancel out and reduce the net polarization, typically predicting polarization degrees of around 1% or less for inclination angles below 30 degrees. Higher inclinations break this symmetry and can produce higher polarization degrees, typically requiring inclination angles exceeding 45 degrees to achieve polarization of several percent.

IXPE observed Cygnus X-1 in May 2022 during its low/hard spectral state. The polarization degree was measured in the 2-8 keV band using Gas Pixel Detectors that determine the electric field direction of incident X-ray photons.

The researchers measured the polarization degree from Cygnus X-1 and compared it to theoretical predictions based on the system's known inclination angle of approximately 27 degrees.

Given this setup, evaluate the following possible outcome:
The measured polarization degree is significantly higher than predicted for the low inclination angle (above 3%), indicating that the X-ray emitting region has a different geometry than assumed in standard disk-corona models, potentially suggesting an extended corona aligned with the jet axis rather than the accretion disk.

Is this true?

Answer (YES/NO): NO